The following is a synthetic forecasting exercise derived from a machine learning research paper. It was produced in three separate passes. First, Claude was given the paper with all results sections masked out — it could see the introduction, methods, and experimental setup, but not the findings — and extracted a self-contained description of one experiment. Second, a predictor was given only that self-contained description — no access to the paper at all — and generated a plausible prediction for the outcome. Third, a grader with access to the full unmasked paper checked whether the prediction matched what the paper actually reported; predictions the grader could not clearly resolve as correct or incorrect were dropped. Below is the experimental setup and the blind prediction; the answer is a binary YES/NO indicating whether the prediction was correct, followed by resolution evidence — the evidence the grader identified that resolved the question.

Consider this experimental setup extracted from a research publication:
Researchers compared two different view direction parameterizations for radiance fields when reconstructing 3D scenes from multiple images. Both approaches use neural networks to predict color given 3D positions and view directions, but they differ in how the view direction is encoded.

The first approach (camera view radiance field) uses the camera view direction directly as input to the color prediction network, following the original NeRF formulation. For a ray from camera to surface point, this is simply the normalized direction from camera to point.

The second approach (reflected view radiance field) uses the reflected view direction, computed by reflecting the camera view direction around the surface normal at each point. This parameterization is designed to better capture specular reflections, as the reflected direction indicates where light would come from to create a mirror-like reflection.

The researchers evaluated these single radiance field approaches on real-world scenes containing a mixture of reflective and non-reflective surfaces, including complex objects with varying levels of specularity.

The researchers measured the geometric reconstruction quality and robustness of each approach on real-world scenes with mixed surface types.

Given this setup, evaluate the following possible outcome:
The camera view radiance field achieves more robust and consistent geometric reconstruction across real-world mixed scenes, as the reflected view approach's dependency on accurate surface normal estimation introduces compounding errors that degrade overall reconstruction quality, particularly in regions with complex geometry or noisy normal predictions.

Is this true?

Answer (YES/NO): NO